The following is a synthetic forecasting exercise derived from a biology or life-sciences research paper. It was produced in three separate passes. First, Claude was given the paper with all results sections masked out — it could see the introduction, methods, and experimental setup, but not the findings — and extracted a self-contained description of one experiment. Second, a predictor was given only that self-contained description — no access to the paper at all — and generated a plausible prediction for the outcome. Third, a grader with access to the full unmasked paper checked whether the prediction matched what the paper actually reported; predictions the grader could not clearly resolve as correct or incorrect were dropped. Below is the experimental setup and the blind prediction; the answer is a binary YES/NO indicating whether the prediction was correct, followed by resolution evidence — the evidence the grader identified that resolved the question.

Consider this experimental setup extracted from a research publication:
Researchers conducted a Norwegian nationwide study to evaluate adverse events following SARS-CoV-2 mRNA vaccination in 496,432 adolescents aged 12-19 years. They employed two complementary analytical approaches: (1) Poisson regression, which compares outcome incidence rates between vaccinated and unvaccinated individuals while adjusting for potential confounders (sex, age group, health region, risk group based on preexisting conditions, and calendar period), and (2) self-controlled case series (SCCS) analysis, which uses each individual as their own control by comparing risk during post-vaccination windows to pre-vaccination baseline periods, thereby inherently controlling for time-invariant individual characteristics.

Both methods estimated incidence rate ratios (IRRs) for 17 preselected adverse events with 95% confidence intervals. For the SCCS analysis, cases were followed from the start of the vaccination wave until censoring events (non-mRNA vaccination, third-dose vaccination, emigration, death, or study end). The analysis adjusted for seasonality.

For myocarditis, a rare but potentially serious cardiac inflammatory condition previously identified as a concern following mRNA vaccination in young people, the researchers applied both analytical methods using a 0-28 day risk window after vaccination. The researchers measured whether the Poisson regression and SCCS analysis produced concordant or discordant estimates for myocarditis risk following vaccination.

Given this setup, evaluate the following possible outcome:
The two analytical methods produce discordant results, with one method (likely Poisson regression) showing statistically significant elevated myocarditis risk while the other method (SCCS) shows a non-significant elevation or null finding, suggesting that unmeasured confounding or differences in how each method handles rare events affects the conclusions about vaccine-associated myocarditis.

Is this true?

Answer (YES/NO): NO